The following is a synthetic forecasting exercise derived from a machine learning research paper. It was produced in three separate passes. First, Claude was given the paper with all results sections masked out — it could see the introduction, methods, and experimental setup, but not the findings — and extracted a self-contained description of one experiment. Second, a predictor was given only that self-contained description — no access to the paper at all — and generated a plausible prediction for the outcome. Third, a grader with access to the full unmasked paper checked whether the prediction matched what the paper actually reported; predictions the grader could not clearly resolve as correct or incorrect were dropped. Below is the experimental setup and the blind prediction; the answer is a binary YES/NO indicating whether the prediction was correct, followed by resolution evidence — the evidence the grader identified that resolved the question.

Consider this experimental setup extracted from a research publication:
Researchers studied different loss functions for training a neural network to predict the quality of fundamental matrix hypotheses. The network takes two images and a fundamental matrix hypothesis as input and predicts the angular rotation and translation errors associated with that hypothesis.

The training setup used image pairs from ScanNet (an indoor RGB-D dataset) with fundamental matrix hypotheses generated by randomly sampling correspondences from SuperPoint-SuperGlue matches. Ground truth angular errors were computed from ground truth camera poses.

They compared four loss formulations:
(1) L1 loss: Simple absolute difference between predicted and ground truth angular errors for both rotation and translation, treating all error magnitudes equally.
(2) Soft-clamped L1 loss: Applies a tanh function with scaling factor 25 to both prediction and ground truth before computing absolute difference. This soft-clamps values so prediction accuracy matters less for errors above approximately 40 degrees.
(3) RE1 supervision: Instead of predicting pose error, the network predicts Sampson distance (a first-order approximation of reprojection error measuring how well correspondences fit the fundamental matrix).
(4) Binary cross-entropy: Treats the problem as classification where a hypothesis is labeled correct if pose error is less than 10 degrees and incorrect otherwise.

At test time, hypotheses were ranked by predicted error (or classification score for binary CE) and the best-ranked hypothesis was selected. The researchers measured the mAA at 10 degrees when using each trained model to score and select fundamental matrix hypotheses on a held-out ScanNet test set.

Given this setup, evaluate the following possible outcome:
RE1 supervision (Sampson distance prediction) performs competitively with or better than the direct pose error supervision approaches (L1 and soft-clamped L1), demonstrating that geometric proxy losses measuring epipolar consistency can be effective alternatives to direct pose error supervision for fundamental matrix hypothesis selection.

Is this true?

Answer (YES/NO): NO